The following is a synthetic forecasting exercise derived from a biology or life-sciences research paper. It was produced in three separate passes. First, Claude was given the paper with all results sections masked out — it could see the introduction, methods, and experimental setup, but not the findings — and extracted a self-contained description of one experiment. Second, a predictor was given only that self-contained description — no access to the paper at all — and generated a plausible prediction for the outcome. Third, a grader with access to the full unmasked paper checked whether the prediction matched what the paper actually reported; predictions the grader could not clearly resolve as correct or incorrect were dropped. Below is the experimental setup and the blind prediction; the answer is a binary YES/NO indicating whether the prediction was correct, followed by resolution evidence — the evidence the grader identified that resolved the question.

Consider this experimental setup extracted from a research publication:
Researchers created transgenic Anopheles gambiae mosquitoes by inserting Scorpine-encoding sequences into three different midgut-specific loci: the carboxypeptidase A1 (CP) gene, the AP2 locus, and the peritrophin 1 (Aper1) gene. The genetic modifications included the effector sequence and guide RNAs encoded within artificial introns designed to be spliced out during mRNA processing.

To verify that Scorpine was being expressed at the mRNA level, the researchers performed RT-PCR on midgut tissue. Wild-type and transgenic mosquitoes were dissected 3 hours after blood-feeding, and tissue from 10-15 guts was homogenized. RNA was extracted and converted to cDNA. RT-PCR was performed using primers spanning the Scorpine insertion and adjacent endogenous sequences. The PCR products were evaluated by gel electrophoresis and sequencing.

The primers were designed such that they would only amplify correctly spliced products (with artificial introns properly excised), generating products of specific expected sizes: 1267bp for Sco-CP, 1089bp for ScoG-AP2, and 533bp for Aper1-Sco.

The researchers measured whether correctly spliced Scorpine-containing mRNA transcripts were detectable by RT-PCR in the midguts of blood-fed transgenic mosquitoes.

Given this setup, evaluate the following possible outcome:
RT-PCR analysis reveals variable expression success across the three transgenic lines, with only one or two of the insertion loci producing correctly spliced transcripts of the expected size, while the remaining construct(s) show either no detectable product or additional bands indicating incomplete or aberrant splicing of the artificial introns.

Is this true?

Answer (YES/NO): NO